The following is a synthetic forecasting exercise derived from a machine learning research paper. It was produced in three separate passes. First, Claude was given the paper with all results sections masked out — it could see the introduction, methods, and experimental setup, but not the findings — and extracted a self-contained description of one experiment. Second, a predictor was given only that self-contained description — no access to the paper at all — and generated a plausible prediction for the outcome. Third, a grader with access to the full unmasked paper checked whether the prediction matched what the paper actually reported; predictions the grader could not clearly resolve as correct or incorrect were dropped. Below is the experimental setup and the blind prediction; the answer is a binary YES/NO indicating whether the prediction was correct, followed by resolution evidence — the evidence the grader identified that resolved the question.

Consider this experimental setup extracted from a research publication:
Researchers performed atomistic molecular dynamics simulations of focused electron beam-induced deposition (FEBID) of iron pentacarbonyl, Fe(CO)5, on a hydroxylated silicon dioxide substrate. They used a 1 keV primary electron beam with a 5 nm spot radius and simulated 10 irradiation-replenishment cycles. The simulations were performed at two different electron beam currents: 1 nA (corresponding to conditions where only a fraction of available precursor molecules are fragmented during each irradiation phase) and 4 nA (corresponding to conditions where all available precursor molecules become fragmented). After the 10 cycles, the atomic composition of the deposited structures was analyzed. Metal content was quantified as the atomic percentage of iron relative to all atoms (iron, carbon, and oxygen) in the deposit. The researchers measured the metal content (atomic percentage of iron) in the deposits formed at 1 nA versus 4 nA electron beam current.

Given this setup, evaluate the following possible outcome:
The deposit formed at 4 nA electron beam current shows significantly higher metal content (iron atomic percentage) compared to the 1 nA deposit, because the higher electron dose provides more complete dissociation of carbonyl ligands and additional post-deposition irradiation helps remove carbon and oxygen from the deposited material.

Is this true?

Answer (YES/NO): YES